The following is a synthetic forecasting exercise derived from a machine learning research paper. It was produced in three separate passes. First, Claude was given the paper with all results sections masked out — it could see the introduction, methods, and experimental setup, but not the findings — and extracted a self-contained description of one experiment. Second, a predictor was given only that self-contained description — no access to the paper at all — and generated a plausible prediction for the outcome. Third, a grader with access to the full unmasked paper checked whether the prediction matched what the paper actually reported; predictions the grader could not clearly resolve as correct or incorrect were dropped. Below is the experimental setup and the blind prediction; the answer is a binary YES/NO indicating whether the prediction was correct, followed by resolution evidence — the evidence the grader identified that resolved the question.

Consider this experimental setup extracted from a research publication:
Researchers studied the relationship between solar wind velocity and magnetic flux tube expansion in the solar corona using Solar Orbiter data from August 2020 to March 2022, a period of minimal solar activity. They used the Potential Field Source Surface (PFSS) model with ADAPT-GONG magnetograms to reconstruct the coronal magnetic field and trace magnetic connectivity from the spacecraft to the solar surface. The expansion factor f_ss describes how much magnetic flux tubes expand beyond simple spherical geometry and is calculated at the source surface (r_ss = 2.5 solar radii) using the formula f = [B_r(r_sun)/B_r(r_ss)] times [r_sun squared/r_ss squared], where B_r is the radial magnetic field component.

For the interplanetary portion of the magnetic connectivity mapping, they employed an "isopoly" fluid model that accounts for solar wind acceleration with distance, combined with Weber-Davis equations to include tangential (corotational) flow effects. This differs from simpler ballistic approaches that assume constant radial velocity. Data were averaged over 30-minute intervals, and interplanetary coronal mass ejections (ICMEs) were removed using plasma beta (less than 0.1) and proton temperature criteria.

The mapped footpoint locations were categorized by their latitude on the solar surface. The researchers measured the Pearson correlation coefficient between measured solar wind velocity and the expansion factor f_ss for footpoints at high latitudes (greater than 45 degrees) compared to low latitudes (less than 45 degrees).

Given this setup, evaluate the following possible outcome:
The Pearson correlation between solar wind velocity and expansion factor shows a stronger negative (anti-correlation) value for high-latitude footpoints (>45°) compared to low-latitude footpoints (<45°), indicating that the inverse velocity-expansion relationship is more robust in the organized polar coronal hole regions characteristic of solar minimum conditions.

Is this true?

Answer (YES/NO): YES